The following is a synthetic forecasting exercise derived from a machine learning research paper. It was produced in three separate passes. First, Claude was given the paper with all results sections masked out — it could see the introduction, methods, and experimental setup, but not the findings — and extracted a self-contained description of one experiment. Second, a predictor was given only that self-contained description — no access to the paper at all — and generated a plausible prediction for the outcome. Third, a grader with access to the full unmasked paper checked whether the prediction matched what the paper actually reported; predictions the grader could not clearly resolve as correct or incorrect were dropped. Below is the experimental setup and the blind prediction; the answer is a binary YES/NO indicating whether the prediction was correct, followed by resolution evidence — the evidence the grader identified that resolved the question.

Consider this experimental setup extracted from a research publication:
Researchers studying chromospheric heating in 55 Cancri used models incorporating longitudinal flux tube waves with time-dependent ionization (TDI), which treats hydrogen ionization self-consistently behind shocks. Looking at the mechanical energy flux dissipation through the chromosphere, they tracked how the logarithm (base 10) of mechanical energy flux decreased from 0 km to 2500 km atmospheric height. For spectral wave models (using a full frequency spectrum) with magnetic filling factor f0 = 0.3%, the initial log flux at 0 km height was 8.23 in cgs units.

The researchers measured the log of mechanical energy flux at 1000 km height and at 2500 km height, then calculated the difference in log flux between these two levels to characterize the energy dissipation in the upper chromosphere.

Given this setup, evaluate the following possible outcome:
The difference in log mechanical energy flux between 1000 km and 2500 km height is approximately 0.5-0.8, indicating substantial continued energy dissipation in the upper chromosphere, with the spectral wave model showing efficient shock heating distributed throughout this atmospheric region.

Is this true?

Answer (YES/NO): NO